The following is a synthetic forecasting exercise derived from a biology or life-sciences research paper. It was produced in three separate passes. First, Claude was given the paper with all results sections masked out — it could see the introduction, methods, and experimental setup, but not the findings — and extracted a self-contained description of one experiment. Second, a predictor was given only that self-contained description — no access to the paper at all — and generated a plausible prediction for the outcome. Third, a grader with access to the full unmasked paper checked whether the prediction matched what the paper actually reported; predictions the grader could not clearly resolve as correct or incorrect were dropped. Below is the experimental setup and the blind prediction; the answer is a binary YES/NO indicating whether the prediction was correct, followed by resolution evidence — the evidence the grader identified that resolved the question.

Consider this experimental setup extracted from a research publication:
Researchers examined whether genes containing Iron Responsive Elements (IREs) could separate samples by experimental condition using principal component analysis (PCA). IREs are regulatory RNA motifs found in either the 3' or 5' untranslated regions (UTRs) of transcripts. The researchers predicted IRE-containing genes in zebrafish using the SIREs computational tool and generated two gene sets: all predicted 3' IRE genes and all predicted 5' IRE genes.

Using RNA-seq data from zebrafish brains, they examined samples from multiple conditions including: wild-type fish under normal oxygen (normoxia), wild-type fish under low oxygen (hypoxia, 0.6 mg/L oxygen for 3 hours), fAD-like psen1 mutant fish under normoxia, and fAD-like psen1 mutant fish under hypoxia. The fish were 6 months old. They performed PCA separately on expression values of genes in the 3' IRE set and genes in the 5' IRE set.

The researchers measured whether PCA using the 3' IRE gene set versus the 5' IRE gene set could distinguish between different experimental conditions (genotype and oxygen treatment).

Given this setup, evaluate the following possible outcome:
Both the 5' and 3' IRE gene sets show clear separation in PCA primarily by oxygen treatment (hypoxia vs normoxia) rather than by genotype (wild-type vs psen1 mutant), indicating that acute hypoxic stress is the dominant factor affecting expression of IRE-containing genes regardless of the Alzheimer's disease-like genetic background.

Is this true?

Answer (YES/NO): NO